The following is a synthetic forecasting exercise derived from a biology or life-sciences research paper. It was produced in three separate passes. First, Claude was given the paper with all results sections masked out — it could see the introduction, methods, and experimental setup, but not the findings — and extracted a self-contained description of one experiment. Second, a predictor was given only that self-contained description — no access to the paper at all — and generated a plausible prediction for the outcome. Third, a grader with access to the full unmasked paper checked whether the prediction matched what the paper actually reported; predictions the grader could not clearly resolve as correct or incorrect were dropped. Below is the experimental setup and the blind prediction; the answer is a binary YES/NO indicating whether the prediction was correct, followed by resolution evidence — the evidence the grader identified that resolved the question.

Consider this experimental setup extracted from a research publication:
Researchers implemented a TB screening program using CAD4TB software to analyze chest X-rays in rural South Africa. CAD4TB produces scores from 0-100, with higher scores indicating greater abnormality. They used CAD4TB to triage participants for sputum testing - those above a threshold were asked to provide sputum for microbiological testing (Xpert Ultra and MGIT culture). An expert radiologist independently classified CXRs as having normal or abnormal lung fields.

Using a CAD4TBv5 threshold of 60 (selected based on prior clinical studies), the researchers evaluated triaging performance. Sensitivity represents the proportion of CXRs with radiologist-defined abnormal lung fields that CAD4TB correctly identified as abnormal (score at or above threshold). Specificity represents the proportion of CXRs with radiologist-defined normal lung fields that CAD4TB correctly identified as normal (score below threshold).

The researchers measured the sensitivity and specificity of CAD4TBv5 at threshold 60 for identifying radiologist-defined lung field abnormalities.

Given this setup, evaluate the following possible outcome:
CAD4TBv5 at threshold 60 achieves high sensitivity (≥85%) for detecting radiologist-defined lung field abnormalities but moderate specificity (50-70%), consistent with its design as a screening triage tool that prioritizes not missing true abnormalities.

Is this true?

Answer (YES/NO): NO